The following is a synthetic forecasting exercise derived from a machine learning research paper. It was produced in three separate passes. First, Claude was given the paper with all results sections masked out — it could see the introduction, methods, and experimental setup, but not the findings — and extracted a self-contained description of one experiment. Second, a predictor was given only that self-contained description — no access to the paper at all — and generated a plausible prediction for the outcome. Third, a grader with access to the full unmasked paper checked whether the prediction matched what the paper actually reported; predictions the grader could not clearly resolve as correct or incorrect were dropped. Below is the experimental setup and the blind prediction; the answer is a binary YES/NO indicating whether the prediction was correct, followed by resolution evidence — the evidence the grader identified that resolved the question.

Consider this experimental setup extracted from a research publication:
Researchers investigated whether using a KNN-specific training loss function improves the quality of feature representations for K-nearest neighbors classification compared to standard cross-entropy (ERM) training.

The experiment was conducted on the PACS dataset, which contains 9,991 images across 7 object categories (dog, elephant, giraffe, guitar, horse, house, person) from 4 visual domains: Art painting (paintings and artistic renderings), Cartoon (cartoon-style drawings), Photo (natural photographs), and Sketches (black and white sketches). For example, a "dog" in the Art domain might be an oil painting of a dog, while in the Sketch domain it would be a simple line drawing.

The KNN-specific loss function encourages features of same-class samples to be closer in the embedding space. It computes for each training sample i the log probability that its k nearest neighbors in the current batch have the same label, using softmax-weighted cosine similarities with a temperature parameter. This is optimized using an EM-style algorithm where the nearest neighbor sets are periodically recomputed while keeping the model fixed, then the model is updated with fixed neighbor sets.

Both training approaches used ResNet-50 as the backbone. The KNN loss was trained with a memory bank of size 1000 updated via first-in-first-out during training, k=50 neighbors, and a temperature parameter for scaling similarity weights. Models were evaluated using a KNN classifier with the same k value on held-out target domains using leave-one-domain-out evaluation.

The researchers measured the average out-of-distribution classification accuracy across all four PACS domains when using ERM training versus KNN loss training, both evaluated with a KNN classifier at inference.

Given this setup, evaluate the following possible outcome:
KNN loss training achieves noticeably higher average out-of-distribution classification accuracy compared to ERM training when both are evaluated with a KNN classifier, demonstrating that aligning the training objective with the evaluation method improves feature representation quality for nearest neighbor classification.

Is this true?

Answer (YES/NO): YES